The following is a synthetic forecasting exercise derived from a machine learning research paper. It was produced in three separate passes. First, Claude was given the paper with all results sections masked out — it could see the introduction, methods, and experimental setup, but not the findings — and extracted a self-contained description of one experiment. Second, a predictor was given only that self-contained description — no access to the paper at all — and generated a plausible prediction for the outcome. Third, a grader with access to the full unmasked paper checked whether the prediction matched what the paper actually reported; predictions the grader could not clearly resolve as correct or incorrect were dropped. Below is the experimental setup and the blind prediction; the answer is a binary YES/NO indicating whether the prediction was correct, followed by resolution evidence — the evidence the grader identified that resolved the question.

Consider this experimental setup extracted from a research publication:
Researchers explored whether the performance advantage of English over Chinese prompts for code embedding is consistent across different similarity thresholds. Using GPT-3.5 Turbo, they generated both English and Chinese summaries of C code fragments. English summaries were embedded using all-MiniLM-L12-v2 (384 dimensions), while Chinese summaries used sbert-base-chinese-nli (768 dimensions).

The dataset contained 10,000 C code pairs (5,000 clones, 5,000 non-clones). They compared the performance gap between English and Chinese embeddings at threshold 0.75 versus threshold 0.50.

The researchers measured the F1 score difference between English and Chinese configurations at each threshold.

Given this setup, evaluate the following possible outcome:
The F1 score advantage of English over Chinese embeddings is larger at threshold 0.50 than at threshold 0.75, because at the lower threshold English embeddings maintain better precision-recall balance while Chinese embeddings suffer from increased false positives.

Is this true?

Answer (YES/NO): YES